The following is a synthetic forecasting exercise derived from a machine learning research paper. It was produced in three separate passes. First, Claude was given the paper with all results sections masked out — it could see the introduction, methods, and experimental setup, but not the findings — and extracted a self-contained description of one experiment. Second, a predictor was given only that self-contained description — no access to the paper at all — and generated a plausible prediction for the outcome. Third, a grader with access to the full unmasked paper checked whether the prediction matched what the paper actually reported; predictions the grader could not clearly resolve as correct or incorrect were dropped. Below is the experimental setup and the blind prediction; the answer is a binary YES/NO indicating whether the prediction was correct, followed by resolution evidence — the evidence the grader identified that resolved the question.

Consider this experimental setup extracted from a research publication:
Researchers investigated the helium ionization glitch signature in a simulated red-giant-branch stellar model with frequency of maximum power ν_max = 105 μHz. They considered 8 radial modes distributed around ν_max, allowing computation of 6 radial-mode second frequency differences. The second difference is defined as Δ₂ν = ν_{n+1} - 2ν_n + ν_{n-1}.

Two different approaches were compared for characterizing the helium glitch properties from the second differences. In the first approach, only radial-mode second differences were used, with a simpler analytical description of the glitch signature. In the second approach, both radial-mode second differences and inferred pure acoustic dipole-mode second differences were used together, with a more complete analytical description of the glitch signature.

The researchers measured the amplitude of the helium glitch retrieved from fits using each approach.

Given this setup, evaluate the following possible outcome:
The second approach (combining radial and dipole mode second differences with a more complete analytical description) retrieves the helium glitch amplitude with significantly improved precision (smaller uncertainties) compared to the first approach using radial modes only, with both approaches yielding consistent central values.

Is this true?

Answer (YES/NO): NO